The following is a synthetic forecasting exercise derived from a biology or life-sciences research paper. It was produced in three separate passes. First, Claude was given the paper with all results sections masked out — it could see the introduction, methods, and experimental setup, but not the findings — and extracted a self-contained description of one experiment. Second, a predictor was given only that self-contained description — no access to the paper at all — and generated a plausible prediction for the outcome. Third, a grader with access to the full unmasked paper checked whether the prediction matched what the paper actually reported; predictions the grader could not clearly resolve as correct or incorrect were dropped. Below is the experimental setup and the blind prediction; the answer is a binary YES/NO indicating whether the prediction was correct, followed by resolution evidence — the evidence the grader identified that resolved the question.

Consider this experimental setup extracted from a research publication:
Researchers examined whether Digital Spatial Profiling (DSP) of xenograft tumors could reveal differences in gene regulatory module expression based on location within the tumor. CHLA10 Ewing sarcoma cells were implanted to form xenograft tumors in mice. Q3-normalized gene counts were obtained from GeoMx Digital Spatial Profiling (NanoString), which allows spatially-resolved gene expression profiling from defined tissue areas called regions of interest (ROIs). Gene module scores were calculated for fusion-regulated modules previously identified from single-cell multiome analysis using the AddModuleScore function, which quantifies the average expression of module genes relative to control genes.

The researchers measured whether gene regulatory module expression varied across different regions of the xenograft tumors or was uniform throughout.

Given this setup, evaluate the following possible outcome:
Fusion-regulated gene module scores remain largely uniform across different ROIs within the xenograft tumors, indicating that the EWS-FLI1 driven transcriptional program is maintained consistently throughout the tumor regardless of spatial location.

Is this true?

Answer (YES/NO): NO